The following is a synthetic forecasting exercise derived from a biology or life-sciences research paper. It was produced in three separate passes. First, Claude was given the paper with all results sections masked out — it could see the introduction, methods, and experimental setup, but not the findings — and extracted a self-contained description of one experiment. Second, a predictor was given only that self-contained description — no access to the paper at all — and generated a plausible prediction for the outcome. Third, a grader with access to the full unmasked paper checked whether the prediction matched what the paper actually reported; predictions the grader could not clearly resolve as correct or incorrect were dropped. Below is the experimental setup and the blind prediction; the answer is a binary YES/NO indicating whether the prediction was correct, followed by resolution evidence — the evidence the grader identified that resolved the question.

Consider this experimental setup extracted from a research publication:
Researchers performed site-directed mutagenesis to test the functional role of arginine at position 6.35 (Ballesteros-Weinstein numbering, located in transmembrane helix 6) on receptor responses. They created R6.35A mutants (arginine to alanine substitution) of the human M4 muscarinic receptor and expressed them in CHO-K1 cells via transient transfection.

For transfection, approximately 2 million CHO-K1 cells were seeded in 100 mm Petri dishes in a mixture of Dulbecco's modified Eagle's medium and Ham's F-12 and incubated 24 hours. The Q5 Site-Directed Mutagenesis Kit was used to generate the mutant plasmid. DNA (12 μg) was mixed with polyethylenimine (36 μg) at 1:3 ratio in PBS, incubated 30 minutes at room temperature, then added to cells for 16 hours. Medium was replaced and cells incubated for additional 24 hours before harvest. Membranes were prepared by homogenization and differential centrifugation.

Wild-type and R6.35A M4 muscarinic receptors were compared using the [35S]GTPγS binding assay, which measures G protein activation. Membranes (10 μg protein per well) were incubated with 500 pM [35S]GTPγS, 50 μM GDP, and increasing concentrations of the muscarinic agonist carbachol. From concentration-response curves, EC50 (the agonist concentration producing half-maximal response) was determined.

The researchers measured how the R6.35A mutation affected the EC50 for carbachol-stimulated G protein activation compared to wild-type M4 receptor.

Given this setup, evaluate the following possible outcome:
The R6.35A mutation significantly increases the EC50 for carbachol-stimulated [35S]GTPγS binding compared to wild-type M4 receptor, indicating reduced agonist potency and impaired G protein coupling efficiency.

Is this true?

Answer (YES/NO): NO